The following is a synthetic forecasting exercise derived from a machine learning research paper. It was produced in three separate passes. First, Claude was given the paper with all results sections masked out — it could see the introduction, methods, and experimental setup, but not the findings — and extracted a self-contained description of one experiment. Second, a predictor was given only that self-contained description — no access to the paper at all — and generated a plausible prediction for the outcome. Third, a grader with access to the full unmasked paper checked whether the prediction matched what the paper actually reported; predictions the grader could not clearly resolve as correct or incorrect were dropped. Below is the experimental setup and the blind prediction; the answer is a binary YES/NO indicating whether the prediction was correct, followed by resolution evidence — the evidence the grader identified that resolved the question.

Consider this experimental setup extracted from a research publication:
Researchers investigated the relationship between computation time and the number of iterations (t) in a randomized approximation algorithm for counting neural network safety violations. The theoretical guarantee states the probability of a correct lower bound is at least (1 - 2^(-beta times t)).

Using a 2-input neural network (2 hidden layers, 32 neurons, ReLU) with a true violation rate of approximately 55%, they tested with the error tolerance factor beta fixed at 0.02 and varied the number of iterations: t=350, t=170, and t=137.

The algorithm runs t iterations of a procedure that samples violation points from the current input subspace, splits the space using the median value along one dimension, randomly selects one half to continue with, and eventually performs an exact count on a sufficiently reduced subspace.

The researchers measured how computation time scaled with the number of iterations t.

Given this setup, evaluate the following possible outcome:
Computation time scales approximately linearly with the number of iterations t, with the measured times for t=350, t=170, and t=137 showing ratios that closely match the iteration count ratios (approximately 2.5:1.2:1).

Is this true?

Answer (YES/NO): YES